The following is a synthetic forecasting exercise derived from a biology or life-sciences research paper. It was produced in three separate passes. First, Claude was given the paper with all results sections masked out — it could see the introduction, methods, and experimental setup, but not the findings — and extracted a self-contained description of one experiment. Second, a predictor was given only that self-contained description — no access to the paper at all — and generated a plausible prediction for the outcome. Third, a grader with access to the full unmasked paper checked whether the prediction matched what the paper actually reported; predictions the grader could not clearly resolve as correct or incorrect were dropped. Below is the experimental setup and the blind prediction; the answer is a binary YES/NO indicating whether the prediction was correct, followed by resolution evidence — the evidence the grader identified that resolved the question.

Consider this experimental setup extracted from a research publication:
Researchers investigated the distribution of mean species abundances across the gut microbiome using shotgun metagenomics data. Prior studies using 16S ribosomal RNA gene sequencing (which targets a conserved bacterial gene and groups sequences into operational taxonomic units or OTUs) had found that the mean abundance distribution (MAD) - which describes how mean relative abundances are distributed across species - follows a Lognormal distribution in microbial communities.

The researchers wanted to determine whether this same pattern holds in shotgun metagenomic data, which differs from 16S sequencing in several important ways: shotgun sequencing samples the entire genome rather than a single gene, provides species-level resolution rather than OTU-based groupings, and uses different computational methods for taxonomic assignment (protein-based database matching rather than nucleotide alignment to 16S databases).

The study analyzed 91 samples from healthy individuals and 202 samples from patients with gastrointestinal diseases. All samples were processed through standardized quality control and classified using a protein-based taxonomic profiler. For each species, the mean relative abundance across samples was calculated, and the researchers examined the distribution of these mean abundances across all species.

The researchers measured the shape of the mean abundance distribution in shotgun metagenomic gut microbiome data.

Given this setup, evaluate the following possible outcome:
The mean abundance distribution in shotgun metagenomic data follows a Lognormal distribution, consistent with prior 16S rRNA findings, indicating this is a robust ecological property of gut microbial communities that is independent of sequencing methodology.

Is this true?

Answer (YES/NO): NO